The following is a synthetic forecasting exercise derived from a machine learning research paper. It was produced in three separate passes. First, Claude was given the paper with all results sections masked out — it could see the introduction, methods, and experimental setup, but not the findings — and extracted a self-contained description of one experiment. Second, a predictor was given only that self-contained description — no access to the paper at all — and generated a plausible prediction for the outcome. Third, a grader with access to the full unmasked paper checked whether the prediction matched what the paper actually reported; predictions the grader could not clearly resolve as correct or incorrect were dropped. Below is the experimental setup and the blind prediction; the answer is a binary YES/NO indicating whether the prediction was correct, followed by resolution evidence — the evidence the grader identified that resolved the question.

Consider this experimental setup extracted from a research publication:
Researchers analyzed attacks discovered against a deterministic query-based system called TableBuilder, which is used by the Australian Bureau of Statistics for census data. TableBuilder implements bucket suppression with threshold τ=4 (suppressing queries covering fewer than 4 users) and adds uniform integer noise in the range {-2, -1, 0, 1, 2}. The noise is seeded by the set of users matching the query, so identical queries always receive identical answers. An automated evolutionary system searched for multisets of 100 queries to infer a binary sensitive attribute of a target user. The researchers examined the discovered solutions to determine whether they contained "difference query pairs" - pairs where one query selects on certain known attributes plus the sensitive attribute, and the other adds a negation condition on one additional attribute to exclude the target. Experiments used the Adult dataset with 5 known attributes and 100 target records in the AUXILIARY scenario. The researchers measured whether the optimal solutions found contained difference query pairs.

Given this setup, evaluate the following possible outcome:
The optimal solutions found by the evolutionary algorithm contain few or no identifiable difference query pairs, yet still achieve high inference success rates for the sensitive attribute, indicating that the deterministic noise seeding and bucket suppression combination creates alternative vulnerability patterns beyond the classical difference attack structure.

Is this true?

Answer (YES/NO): NO